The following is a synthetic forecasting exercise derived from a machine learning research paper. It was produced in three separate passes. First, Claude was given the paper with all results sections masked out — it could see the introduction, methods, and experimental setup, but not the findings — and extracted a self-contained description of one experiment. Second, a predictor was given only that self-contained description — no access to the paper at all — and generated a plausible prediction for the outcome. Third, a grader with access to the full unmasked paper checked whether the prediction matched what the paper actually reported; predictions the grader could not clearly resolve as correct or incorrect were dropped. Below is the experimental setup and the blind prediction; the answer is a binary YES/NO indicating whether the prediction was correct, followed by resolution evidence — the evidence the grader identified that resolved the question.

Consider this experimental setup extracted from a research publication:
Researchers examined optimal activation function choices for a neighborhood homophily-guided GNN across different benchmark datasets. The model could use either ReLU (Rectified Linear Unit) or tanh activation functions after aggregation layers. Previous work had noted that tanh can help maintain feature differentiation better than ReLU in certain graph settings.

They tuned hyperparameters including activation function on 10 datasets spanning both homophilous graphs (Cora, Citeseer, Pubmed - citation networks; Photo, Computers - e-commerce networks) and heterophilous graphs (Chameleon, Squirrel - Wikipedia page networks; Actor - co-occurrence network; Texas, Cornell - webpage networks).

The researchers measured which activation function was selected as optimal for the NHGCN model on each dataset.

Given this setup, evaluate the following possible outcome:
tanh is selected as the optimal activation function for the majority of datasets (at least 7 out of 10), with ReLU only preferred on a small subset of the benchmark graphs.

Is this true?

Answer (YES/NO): NO